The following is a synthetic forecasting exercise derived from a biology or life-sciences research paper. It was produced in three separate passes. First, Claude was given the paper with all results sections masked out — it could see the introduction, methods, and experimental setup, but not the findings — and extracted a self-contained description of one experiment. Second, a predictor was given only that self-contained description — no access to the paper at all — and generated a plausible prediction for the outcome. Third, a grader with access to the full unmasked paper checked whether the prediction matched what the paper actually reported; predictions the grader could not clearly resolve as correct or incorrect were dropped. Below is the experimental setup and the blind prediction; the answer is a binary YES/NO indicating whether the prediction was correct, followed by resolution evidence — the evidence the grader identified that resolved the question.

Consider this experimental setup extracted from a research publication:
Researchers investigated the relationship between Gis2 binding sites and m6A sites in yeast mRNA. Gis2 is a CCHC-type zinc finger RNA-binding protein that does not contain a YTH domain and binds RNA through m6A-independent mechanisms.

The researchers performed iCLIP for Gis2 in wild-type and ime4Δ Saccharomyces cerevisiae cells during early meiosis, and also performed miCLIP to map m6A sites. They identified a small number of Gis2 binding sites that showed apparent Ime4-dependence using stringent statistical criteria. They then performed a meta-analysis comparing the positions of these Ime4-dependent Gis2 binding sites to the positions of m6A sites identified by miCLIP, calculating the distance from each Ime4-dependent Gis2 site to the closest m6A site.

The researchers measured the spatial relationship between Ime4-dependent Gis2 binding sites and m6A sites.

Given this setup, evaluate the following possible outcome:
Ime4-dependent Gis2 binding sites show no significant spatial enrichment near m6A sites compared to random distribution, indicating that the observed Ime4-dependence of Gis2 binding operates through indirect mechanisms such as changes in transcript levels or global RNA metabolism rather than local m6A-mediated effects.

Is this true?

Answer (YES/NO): YES